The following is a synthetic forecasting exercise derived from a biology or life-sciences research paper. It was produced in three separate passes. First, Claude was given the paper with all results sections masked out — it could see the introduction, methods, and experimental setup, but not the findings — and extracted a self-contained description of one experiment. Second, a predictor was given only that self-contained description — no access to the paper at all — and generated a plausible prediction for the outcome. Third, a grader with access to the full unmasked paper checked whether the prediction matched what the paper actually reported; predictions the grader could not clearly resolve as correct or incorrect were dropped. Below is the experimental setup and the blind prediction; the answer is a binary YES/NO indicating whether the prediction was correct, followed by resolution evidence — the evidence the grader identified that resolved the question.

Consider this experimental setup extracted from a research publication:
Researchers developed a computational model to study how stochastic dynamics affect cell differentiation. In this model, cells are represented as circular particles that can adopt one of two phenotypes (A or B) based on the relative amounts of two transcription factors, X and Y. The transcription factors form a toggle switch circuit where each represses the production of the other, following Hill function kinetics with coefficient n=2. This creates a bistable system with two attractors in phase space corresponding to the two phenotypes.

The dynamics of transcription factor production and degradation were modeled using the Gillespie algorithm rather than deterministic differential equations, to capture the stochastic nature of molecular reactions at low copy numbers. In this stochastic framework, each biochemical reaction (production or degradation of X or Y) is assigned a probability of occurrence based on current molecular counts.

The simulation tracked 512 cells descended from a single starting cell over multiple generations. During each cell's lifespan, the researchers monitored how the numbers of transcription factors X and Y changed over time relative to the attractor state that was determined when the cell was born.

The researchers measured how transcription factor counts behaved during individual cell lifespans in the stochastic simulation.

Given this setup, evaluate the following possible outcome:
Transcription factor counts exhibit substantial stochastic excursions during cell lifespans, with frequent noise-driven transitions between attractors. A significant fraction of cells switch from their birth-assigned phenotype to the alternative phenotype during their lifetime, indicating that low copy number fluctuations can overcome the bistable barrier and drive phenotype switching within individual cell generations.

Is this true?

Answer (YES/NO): NO